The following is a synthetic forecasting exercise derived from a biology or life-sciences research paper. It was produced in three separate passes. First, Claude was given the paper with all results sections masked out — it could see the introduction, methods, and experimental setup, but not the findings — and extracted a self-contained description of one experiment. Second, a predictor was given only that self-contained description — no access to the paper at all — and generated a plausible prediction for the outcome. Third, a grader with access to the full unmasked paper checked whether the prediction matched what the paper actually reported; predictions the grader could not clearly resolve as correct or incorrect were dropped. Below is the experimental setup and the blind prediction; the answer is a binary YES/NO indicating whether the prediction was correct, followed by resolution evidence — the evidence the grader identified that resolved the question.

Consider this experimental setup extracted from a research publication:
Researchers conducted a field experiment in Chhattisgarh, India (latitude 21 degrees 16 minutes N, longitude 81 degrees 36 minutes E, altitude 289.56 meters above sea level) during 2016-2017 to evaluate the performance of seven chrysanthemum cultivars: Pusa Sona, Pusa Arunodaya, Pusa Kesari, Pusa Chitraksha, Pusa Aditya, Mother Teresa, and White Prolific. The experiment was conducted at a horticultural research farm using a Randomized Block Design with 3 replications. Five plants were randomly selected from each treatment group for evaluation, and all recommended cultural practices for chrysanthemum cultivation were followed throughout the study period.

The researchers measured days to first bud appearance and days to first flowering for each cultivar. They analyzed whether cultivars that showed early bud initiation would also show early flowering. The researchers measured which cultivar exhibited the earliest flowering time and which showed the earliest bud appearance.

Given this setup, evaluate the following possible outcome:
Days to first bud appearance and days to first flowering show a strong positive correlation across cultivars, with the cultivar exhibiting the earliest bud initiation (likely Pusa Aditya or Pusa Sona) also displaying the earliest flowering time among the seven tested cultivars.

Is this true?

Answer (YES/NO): YES